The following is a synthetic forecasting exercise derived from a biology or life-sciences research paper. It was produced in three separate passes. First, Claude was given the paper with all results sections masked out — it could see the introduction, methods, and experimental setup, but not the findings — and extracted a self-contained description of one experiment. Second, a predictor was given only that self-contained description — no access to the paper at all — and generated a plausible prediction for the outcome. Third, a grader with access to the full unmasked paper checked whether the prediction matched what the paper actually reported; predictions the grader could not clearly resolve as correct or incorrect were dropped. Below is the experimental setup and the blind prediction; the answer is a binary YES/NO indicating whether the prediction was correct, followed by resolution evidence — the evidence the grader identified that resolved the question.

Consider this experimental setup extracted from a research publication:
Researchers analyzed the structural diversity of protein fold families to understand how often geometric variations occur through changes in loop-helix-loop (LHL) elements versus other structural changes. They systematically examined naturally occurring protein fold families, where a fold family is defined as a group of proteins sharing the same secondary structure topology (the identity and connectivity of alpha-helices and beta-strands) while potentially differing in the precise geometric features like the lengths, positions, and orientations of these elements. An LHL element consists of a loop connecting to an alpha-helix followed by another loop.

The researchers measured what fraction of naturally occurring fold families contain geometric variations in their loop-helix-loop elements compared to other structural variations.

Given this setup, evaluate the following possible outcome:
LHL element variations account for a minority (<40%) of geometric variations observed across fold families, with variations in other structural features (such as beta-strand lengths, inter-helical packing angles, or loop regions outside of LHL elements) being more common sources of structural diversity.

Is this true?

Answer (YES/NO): NO